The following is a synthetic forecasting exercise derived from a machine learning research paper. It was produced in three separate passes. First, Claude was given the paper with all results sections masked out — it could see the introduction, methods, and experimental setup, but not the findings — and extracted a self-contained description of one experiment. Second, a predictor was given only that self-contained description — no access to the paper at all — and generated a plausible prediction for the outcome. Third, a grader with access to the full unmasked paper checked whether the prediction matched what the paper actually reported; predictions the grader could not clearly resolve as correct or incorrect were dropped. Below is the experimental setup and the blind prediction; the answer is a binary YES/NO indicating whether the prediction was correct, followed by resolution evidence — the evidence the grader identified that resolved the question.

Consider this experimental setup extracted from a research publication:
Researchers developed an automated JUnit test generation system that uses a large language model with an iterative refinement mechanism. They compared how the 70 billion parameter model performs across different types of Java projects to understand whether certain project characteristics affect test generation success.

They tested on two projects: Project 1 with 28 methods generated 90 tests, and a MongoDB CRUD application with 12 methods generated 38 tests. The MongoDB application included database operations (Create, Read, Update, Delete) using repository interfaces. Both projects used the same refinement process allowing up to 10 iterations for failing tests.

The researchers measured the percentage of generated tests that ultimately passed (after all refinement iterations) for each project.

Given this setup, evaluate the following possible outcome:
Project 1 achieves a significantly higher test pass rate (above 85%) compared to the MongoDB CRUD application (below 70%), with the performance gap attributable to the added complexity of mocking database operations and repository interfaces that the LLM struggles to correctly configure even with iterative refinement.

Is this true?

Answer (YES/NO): NO